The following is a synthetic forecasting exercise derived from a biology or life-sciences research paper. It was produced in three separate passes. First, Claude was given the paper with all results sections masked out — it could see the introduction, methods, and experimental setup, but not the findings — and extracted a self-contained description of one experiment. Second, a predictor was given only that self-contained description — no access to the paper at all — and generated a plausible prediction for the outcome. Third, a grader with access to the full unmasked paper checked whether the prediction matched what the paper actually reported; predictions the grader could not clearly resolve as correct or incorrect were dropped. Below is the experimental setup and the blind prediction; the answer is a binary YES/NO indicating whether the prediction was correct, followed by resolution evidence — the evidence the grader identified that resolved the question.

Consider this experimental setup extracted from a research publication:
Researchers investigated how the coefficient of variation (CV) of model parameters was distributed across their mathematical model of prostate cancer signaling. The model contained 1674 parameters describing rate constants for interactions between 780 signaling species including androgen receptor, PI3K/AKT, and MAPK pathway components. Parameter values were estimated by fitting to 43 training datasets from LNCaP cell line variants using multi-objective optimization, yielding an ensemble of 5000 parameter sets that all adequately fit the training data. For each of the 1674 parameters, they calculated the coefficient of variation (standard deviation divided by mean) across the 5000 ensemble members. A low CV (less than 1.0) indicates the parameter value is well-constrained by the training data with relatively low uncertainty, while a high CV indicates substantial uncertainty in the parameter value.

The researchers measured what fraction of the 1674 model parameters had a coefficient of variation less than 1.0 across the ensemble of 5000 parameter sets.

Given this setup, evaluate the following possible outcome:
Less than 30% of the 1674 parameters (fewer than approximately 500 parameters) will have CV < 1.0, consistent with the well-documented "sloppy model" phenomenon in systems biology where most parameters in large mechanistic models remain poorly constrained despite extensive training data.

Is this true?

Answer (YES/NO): NO